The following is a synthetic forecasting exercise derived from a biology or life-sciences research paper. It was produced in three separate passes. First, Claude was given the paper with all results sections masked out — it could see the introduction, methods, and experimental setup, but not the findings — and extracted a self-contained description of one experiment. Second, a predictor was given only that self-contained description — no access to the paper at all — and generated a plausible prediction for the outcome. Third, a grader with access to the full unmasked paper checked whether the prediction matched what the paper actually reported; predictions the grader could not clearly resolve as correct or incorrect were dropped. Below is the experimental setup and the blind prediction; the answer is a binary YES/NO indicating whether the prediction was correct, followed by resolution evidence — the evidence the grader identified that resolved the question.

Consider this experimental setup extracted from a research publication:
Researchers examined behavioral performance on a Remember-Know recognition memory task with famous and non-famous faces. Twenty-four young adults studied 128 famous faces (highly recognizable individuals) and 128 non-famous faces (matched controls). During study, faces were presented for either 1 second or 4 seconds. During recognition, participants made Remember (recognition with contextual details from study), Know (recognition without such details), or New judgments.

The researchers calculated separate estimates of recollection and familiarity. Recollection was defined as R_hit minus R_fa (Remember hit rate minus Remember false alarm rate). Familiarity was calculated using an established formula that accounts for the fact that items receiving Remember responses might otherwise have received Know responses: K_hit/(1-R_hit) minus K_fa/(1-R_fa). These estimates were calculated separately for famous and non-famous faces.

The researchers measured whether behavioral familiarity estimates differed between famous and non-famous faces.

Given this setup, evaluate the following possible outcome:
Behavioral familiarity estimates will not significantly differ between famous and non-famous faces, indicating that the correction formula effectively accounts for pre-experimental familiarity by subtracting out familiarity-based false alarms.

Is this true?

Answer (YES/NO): YES